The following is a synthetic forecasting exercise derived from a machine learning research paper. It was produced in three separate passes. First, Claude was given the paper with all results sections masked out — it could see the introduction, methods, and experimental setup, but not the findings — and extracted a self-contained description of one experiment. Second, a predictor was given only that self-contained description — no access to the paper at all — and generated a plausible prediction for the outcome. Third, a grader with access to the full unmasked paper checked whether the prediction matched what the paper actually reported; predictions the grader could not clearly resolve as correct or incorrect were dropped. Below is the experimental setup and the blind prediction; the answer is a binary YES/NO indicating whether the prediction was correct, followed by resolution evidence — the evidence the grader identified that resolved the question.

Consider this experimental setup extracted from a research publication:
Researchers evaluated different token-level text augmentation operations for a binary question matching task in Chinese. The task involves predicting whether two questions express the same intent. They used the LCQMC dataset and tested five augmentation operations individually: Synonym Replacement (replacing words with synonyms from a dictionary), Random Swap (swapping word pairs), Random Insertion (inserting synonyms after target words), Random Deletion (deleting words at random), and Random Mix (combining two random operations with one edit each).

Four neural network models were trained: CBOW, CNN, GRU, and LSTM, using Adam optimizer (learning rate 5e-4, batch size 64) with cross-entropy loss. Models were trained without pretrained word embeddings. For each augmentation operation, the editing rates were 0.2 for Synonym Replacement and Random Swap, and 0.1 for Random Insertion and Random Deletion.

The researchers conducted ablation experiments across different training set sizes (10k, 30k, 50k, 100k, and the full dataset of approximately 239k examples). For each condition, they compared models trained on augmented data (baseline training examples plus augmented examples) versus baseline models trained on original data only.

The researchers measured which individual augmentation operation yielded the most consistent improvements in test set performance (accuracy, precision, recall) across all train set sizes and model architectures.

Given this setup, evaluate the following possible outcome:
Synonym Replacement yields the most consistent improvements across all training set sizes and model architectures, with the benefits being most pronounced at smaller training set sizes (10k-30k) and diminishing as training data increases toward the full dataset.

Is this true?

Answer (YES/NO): NO